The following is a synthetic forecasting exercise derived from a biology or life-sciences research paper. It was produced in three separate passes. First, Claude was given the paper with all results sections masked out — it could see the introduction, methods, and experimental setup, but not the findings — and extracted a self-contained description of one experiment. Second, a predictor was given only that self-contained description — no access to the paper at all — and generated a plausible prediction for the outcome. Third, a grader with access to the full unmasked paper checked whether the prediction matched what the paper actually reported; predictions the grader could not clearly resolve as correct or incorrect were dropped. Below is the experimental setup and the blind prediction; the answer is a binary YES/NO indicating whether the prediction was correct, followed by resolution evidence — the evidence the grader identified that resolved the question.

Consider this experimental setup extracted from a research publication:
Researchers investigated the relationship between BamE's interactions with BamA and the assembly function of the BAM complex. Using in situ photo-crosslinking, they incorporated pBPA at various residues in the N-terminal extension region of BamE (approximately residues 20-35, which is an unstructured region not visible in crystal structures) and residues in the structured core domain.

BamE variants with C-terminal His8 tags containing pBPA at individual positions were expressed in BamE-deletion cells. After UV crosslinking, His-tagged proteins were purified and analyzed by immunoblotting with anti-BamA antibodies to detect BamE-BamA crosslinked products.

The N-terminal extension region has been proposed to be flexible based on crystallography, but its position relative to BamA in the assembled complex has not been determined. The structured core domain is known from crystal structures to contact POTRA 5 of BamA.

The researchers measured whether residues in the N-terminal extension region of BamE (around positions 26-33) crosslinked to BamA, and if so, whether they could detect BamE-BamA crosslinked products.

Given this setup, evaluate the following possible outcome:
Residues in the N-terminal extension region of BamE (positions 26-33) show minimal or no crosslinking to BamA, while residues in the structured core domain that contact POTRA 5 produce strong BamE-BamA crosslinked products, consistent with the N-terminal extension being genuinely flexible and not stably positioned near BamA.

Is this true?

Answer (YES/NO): NO